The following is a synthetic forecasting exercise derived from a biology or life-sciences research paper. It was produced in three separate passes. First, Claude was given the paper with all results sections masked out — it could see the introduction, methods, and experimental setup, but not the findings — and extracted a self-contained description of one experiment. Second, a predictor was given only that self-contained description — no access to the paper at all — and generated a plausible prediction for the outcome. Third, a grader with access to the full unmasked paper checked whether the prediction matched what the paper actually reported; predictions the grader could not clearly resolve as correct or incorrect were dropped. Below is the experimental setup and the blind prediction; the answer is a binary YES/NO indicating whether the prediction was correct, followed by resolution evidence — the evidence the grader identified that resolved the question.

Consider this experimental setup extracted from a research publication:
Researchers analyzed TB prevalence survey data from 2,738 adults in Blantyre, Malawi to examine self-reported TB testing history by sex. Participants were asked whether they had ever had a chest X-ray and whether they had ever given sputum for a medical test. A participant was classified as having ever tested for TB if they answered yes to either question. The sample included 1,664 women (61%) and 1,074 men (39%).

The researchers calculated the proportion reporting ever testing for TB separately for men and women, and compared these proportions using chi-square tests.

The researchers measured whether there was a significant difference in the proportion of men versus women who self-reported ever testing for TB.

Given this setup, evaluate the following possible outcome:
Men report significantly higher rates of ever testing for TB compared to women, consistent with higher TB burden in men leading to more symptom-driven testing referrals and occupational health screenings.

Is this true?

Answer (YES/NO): NO